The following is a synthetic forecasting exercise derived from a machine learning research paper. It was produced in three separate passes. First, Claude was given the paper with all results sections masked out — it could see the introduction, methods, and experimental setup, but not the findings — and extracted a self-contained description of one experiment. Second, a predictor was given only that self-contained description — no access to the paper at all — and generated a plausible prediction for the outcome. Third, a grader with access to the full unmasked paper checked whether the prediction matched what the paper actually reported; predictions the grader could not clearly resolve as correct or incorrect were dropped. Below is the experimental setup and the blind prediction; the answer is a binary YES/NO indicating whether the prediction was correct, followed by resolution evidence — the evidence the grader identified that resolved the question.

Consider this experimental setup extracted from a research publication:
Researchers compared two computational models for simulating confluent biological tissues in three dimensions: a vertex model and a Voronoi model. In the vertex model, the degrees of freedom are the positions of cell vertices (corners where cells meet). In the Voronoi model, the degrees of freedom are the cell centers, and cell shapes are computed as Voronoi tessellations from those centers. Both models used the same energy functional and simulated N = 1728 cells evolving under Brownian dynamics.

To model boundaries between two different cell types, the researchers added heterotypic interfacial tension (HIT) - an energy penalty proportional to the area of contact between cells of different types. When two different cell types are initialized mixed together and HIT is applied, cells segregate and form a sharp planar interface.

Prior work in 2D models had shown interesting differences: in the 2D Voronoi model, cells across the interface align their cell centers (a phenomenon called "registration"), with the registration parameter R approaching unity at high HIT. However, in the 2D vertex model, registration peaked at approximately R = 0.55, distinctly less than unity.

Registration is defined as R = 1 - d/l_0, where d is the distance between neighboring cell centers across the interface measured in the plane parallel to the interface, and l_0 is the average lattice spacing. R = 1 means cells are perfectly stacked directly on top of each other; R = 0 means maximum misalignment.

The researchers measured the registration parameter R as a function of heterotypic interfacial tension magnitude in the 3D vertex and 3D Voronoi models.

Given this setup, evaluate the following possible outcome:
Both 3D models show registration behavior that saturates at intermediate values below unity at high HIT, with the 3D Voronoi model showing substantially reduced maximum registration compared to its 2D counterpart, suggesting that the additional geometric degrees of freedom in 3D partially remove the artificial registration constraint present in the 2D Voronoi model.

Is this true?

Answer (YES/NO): NO